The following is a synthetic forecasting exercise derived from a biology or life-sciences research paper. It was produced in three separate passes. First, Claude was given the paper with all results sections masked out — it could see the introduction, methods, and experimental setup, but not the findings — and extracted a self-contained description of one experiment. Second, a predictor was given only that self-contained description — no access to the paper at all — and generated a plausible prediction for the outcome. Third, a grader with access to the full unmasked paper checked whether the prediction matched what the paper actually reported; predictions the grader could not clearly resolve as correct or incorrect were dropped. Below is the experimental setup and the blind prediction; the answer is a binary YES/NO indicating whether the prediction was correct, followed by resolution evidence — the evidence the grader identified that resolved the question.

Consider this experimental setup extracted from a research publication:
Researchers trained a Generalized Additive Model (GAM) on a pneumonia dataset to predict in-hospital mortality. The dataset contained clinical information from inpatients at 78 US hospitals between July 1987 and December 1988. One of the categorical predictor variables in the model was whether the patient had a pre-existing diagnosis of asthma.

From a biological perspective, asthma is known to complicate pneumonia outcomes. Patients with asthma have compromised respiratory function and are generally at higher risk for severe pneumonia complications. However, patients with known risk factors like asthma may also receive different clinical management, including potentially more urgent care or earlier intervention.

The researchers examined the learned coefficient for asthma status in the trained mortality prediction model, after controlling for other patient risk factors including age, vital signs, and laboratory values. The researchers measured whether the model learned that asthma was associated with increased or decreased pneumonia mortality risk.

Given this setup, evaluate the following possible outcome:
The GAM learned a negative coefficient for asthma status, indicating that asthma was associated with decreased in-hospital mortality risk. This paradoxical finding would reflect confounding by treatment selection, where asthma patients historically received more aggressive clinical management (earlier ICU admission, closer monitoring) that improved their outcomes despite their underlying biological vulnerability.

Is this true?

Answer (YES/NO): YES